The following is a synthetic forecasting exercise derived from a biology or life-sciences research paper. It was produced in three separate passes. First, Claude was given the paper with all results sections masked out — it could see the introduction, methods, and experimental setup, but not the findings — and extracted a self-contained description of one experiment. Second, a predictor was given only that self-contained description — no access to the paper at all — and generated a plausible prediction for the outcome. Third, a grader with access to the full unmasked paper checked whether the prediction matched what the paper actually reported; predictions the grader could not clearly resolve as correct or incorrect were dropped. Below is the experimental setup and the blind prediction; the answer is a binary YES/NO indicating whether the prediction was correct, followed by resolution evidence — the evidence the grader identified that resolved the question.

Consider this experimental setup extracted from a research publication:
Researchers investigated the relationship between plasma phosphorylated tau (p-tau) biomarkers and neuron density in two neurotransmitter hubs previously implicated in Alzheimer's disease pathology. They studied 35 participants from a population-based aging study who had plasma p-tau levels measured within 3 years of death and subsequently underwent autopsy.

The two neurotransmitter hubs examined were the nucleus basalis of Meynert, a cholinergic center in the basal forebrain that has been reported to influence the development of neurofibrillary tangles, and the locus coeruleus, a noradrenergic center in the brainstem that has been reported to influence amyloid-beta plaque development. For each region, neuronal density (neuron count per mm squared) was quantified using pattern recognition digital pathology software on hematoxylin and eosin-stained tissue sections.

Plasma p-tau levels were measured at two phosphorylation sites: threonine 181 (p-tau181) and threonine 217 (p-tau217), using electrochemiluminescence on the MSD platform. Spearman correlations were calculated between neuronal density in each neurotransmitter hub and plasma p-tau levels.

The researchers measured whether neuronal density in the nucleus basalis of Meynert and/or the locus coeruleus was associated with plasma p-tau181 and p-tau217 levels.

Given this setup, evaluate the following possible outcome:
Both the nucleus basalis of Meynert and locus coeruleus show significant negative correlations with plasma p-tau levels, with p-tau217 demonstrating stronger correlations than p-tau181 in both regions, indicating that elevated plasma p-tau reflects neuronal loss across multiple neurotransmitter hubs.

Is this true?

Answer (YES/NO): NO